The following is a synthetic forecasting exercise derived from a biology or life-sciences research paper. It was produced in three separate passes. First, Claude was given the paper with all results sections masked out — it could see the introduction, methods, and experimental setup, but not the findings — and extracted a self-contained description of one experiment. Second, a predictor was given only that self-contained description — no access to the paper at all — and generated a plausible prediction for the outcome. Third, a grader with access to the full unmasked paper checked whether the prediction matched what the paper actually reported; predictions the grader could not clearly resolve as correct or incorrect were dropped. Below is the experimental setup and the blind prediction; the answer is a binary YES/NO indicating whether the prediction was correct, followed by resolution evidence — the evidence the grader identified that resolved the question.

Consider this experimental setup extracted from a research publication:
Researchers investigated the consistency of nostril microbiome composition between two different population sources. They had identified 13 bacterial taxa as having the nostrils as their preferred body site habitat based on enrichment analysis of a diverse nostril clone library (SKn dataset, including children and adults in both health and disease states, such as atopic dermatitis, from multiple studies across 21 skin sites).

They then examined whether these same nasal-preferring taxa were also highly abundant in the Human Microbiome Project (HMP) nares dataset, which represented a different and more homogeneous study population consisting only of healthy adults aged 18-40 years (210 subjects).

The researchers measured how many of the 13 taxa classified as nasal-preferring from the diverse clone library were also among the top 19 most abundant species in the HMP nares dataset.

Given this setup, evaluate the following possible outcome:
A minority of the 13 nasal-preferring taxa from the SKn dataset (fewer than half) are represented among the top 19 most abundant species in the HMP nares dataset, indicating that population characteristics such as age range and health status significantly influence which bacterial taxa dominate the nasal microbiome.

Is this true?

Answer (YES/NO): NO